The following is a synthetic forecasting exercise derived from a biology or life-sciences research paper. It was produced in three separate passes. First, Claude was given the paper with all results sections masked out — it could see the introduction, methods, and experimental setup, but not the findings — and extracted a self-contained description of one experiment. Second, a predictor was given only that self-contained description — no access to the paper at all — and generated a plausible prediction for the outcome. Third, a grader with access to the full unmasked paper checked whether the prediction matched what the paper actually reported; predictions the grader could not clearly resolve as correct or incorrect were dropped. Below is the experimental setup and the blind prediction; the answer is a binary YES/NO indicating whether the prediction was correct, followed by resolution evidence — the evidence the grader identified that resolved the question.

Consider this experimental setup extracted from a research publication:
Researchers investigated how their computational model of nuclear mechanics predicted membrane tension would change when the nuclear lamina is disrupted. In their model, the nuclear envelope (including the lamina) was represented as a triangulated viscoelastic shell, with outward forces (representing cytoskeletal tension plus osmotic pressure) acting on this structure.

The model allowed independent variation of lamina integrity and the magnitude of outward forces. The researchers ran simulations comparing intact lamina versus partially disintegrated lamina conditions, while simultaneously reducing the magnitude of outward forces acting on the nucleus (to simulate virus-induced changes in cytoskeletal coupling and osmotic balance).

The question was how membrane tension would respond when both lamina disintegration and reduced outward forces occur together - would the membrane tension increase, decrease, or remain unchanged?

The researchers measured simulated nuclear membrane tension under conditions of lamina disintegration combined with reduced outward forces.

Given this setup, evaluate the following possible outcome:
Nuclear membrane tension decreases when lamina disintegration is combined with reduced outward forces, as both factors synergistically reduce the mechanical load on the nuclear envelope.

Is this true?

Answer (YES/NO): NO